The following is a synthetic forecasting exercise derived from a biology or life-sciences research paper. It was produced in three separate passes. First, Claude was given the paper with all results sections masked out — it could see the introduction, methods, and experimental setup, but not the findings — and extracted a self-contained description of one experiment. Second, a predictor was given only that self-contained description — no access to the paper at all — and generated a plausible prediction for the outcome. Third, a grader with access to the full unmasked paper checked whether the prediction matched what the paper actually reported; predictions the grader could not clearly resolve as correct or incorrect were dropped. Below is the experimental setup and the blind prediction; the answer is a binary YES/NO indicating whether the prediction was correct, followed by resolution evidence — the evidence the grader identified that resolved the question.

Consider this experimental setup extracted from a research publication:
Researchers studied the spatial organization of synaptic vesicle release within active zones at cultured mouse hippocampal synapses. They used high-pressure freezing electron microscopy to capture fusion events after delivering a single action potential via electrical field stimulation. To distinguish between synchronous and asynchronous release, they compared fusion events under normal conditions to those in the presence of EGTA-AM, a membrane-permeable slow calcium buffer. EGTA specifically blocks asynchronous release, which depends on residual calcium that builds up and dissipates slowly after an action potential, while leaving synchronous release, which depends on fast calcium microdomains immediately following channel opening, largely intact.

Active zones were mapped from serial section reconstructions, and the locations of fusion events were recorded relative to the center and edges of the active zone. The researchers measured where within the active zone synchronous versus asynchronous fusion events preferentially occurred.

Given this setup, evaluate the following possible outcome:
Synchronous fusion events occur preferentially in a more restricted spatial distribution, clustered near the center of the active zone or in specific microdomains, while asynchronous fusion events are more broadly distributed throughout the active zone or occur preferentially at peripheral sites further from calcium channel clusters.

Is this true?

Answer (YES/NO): NO